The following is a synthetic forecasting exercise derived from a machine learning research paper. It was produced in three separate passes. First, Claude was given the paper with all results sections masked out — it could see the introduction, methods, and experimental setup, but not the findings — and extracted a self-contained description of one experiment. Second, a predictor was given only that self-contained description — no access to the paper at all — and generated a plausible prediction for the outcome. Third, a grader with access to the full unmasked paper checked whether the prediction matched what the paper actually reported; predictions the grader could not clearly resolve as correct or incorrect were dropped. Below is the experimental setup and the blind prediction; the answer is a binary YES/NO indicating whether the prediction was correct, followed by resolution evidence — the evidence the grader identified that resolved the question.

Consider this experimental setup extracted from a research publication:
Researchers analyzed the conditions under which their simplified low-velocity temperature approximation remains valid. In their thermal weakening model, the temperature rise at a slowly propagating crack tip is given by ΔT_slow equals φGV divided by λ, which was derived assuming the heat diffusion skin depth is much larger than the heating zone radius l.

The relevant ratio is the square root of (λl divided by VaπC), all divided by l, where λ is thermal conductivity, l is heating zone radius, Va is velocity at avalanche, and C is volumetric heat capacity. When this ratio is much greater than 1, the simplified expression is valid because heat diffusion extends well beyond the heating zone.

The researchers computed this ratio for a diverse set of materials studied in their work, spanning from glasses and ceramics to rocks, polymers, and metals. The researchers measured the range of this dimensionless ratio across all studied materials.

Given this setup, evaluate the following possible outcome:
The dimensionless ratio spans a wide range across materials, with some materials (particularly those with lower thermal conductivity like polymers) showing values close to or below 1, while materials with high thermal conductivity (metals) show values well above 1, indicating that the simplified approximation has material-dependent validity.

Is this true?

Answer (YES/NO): NO